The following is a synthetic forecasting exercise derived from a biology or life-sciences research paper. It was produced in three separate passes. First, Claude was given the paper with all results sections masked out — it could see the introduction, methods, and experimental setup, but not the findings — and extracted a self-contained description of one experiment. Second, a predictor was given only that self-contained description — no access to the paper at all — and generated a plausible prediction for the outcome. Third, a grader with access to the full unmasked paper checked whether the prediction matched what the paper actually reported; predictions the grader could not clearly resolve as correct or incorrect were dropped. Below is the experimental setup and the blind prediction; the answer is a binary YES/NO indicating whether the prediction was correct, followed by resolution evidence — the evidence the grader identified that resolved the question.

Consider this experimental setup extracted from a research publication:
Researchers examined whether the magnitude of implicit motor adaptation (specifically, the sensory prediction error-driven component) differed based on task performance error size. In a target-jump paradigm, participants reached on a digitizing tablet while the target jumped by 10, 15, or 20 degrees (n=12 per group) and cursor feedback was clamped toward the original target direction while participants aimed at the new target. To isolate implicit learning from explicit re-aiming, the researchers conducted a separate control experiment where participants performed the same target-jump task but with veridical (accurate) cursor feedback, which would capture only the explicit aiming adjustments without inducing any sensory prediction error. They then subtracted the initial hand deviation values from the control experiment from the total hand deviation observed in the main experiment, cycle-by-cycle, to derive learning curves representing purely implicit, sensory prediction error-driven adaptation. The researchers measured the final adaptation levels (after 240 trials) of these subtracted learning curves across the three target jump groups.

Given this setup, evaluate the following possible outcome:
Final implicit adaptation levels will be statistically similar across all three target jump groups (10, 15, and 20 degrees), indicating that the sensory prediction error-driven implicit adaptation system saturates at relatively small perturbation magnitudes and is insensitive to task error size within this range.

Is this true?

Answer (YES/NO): NO